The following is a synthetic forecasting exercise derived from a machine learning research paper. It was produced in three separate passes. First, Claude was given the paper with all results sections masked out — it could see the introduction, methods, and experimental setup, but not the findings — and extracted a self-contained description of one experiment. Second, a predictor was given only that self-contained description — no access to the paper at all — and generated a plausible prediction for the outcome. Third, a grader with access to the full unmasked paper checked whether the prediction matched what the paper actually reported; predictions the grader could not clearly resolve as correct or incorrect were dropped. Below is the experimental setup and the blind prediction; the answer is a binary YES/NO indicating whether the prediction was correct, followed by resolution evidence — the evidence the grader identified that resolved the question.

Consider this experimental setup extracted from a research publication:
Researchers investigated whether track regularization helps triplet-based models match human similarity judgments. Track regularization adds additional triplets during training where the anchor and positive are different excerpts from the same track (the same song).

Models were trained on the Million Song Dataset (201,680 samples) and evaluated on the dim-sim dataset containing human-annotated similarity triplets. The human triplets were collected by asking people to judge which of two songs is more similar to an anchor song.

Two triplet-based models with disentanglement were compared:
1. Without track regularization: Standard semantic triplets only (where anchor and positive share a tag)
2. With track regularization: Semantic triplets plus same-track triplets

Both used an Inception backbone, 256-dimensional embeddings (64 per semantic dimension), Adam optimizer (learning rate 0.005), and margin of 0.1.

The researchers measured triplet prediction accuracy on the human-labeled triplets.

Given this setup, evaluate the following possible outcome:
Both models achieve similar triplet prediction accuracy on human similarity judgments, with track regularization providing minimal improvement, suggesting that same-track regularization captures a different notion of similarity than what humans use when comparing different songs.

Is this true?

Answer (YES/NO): NO